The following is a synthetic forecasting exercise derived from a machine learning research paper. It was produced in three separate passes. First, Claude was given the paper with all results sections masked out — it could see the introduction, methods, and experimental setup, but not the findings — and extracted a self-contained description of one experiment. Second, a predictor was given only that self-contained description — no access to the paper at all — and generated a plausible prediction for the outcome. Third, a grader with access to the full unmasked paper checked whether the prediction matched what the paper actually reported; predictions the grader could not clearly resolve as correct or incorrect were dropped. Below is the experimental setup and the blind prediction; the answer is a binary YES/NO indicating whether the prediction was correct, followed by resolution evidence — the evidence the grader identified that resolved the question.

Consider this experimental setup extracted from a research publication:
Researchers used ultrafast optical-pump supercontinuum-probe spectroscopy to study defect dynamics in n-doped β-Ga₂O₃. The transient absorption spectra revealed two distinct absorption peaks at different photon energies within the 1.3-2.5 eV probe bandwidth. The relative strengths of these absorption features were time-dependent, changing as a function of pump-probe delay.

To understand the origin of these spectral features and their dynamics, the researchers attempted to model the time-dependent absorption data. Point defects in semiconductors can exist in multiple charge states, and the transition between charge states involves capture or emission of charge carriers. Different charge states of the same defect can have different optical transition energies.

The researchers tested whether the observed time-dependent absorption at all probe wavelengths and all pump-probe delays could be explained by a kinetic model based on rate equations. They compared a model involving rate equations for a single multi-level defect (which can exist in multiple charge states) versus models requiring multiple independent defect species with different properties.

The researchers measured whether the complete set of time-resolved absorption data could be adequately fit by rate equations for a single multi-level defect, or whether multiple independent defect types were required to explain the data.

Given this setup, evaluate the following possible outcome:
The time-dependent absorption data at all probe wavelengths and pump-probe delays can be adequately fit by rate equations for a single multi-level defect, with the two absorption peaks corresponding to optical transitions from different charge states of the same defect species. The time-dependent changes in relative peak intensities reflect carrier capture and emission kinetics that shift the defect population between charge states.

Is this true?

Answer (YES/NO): YES